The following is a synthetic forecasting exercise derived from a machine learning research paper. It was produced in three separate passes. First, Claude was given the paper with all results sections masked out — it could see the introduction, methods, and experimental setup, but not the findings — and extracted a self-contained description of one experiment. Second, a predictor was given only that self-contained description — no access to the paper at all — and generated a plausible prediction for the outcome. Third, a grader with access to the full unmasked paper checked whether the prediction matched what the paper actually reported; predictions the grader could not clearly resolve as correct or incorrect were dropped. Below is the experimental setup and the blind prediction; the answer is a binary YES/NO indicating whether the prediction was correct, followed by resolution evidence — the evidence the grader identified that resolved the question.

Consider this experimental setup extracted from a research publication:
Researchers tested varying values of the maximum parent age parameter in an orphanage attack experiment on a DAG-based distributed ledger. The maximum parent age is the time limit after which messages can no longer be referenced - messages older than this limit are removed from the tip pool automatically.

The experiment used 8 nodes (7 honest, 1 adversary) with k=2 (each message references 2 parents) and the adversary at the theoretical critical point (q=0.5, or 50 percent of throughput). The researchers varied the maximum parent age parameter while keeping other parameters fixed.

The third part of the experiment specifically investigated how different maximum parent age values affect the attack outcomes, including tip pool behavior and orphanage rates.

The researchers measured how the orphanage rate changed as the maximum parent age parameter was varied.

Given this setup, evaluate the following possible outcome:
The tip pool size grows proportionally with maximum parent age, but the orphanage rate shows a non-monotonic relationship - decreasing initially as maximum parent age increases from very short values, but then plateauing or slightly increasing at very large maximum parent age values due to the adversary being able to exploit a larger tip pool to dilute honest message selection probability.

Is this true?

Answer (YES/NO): NO